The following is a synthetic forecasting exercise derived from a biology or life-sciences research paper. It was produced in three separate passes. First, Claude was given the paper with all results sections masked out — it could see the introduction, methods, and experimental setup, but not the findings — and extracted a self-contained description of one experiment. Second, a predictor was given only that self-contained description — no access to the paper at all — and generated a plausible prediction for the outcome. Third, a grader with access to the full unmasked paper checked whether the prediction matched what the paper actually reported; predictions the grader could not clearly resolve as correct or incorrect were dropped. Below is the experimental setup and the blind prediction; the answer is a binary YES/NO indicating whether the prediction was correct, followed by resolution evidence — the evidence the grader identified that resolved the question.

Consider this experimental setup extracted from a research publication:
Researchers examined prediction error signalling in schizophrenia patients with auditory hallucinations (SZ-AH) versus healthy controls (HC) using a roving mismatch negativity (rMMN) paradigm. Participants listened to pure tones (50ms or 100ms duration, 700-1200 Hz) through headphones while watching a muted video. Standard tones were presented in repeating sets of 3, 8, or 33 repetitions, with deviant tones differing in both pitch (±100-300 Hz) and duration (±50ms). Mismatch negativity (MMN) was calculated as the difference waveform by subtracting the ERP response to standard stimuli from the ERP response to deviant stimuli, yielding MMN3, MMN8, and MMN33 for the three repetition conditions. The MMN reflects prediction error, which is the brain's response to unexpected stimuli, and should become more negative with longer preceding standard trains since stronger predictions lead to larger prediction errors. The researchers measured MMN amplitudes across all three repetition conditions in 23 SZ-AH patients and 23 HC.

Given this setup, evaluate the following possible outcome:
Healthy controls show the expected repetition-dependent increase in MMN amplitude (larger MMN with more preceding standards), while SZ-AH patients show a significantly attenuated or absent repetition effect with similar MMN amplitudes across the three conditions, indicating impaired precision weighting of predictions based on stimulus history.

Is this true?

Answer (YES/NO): NO